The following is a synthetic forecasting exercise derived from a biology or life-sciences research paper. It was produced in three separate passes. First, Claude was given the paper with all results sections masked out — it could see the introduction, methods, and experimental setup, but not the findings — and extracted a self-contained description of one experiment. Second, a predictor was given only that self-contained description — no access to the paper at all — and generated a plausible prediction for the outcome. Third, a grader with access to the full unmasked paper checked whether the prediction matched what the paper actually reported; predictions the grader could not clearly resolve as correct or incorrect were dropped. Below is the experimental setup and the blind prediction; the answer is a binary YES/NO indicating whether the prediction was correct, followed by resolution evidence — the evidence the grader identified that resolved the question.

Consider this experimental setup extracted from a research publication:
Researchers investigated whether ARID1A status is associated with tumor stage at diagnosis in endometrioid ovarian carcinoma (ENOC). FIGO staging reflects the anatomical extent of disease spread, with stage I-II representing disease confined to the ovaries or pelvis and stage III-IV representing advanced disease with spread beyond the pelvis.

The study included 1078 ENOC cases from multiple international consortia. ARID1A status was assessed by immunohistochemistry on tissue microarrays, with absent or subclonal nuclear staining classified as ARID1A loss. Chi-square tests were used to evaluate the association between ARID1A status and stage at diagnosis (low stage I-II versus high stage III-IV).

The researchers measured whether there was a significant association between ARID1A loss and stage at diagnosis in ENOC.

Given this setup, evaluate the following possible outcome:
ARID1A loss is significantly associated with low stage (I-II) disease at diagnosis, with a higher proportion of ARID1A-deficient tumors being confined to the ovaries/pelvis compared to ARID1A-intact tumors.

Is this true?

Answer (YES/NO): NO